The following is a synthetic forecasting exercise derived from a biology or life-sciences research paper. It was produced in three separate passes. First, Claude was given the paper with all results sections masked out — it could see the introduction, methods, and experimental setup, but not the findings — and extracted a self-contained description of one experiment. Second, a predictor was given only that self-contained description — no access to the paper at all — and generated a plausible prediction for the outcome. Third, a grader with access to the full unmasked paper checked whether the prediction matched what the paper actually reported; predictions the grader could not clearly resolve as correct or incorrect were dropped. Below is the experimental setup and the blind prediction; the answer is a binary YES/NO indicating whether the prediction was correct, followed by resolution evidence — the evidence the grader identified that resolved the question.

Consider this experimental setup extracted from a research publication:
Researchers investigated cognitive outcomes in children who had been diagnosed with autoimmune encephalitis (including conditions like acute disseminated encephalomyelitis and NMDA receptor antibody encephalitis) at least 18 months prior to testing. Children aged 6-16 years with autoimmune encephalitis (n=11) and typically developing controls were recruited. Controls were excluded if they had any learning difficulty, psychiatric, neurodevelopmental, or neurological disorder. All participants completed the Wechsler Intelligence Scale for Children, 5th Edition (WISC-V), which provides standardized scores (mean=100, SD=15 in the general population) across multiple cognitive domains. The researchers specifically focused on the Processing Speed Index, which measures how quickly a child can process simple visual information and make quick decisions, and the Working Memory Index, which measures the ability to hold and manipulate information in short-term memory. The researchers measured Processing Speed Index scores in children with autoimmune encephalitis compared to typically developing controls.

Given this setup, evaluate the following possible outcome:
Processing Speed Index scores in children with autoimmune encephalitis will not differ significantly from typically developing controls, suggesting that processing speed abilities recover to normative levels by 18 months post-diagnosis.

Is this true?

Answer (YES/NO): NO